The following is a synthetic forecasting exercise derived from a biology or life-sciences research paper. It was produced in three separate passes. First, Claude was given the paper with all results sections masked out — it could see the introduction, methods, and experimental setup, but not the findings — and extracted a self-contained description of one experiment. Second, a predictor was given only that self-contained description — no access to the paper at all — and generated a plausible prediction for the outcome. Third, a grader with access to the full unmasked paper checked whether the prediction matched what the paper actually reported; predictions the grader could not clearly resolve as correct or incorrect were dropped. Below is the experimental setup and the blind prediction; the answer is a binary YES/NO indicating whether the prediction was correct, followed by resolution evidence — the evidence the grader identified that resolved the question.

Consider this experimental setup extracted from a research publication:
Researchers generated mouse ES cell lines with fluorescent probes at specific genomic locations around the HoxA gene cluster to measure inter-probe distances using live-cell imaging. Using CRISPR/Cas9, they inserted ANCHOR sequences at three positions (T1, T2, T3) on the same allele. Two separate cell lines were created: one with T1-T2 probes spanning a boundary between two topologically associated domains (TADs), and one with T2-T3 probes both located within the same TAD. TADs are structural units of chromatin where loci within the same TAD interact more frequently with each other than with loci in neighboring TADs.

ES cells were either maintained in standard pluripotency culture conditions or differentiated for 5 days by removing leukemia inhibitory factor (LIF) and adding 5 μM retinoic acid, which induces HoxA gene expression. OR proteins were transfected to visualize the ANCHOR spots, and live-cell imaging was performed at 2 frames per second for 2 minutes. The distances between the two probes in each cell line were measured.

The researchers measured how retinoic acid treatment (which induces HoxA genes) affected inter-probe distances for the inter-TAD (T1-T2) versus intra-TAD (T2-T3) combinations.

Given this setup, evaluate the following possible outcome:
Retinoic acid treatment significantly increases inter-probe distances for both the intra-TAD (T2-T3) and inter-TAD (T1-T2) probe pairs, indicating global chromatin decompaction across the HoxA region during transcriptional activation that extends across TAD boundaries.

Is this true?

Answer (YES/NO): NO